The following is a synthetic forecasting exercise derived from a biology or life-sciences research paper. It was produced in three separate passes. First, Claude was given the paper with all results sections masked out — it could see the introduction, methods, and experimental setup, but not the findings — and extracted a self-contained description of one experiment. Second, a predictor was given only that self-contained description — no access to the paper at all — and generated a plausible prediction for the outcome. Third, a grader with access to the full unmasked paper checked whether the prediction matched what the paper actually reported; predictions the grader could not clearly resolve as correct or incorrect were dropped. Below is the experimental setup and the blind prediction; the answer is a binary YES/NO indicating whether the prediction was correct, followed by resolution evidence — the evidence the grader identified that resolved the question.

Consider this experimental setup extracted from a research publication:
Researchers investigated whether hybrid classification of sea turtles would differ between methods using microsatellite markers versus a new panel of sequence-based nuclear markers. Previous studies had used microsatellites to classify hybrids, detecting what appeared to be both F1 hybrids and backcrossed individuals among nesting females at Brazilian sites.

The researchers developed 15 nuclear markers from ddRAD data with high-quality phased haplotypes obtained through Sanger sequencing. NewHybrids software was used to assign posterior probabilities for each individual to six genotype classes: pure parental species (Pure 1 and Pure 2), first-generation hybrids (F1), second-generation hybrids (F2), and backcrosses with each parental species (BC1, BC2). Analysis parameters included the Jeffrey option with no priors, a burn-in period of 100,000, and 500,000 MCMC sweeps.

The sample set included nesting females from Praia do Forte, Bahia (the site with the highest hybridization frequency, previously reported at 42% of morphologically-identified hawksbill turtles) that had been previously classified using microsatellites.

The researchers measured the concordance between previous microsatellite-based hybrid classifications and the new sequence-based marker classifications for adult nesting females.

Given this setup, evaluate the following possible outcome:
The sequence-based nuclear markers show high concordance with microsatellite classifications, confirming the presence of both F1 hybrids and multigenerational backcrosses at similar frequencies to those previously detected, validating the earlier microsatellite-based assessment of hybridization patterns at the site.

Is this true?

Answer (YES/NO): NO